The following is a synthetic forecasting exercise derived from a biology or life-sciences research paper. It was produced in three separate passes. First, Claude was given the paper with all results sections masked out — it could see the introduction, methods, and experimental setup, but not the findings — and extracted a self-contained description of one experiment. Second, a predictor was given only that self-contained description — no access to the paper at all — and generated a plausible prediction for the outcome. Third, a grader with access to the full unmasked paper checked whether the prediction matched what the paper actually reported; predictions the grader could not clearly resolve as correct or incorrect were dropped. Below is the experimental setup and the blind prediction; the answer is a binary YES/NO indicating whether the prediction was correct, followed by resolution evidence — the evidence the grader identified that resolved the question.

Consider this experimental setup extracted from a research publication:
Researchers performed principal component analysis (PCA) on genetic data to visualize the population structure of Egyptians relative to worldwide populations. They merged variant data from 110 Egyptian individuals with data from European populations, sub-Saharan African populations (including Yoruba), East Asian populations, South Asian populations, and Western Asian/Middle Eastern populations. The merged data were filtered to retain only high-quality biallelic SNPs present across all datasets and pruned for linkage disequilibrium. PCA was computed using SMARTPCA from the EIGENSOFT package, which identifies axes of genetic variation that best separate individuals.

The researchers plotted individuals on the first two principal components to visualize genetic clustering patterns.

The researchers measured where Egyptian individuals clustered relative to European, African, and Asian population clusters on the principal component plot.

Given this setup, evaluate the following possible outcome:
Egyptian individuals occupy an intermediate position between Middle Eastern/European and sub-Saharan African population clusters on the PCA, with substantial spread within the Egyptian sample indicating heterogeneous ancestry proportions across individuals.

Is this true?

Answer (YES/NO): NO